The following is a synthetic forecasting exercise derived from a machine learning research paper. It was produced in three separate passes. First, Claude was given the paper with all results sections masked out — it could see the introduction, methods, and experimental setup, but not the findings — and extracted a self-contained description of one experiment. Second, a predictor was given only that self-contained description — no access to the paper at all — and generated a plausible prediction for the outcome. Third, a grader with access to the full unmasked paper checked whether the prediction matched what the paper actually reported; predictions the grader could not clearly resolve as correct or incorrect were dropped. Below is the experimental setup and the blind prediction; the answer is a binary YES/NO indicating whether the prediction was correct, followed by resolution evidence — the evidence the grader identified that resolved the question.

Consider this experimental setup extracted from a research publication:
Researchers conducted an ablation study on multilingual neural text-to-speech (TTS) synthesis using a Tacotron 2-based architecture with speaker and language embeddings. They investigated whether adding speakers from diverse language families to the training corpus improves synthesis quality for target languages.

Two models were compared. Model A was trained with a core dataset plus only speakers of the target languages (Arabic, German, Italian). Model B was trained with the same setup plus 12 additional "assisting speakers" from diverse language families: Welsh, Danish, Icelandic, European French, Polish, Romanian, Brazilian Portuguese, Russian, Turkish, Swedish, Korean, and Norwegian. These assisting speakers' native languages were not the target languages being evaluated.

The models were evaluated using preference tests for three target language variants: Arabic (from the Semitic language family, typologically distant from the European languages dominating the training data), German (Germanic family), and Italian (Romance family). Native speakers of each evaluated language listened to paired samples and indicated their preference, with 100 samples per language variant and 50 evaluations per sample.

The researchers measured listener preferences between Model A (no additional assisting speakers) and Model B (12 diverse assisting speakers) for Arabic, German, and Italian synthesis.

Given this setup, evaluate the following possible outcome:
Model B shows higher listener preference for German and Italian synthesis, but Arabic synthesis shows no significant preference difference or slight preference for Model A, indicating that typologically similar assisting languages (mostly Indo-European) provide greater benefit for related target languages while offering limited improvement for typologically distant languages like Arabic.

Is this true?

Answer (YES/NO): YES